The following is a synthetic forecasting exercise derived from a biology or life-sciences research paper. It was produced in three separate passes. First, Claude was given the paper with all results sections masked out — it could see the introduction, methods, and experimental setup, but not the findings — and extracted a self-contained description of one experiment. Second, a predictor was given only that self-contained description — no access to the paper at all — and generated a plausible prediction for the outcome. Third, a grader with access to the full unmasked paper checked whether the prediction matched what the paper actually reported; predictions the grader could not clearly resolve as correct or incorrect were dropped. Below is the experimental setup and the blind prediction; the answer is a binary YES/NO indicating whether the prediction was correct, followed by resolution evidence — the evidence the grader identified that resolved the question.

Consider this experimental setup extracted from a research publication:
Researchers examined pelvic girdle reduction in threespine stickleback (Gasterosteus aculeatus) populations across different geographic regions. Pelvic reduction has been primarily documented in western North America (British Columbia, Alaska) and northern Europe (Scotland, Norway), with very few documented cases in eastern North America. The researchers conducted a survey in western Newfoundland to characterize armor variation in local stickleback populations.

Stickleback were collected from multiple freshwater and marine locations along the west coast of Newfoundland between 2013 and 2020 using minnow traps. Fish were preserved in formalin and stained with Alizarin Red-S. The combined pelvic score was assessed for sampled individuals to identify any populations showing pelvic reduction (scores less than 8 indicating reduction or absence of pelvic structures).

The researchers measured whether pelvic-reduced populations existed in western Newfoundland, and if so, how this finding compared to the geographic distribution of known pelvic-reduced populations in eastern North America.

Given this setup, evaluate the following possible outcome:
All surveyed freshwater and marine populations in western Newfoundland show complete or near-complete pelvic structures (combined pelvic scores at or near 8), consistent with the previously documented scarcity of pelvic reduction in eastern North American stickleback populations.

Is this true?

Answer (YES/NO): NO